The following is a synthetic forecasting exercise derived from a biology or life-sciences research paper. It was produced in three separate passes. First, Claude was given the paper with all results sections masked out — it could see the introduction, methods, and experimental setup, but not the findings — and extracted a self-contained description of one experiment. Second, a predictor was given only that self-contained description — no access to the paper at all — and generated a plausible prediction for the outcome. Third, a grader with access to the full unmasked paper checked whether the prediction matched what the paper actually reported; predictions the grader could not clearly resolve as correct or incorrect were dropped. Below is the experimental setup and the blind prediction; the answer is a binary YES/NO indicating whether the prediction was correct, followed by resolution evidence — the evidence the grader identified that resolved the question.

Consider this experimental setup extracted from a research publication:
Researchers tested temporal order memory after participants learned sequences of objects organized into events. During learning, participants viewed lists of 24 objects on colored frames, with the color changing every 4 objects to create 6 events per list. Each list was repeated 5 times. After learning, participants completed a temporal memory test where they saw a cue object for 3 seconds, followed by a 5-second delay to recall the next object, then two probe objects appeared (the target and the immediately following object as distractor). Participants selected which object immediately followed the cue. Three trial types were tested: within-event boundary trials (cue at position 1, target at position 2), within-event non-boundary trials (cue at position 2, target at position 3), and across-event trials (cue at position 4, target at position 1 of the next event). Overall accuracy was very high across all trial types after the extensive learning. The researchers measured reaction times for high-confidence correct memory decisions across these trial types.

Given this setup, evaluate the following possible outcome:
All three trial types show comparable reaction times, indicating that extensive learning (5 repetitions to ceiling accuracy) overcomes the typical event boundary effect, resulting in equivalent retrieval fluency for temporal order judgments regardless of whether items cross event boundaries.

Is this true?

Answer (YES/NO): NO